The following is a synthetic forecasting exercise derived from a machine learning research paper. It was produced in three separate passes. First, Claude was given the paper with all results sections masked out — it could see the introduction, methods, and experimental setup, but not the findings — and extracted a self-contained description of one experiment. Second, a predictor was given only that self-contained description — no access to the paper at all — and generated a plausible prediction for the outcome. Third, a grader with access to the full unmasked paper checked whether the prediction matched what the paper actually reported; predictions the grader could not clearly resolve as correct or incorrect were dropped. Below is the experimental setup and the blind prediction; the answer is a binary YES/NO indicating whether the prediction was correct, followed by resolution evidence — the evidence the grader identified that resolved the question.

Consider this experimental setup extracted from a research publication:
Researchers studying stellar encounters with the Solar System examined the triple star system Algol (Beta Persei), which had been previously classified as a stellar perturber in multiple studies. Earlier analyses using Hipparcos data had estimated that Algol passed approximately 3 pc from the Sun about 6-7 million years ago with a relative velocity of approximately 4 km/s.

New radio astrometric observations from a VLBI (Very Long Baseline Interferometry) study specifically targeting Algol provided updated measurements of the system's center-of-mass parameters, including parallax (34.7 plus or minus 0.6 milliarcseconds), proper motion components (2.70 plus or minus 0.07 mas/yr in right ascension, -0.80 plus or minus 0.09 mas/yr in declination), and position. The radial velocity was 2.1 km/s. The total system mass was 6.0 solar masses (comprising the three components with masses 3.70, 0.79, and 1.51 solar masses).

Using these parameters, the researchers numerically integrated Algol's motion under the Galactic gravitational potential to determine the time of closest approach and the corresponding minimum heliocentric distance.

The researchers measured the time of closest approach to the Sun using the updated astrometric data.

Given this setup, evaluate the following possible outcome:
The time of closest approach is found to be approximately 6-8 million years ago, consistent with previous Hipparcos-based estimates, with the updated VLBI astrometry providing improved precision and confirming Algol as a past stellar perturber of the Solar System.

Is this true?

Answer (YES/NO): NO